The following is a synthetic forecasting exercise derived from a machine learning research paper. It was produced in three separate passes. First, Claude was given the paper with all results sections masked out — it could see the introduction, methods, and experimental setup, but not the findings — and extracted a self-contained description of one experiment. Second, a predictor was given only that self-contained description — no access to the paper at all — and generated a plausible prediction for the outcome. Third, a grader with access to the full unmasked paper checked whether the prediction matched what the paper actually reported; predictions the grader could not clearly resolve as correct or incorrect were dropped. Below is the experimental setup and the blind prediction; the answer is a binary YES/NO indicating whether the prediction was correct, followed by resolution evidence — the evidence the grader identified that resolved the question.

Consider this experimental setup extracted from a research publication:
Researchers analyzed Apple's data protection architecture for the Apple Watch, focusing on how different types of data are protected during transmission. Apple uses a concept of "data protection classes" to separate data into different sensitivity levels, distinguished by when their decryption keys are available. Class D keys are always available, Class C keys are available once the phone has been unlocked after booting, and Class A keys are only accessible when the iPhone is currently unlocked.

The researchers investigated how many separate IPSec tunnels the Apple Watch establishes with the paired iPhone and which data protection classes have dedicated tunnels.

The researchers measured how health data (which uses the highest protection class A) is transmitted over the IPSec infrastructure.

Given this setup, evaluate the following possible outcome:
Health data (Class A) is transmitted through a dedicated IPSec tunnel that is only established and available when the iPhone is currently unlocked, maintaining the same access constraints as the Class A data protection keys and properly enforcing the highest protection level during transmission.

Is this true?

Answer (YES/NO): NO